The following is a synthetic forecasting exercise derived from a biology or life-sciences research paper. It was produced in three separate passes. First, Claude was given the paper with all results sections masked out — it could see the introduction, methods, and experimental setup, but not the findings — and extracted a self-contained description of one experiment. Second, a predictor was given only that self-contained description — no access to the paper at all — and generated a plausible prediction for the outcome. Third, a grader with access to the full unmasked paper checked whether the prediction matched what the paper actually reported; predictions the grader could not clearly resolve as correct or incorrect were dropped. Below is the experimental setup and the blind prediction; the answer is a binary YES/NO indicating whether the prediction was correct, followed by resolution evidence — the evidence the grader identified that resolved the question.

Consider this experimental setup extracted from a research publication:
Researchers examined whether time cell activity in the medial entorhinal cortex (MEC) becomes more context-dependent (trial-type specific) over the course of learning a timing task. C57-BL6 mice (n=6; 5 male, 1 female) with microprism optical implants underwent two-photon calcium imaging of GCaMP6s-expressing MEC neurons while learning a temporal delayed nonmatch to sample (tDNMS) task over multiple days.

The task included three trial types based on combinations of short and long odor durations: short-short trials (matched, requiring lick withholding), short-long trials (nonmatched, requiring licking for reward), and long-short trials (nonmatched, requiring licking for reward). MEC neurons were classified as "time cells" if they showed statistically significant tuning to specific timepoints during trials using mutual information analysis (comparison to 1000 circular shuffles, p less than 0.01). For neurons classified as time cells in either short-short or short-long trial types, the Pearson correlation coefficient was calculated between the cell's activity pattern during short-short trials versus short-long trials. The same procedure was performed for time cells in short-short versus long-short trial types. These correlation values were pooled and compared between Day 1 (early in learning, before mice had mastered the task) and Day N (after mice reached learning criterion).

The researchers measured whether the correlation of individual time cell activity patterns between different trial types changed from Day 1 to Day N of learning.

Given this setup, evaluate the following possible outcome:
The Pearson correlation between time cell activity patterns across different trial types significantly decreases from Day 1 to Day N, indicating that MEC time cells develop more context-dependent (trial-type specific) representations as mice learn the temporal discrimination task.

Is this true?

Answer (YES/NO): YES